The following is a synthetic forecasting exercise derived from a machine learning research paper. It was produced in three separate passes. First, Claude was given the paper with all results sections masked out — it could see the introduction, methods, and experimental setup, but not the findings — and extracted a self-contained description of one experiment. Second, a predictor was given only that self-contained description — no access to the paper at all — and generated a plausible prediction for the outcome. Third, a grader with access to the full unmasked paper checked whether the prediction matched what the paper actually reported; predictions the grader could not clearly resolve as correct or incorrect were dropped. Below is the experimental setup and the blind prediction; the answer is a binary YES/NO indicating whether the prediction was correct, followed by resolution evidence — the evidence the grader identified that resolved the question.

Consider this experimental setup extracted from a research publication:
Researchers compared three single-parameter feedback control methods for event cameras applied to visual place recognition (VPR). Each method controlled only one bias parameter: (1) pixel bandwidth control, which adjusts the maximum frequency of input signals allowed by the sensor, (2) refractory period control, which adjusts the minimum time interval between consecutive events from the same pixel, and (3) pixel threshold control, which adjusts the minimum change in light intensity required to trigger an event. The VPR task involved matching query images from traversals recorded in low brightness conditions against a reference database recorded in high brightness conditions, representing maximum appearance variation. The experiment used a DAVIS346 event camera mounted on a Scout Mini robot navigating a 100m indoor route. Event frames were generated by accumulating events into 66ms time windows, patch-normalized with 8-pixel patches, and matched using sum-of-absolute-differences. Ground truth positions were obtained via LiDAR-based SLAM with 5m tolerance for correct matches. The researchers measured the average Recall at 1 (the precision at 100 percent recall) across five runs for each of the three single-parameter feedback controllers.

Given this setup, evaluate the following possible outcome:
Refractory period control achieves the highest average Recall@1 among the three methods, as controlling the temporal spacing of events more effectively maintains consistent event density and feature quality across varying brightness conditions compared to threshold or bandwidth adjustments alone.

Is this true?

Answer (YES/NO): NO